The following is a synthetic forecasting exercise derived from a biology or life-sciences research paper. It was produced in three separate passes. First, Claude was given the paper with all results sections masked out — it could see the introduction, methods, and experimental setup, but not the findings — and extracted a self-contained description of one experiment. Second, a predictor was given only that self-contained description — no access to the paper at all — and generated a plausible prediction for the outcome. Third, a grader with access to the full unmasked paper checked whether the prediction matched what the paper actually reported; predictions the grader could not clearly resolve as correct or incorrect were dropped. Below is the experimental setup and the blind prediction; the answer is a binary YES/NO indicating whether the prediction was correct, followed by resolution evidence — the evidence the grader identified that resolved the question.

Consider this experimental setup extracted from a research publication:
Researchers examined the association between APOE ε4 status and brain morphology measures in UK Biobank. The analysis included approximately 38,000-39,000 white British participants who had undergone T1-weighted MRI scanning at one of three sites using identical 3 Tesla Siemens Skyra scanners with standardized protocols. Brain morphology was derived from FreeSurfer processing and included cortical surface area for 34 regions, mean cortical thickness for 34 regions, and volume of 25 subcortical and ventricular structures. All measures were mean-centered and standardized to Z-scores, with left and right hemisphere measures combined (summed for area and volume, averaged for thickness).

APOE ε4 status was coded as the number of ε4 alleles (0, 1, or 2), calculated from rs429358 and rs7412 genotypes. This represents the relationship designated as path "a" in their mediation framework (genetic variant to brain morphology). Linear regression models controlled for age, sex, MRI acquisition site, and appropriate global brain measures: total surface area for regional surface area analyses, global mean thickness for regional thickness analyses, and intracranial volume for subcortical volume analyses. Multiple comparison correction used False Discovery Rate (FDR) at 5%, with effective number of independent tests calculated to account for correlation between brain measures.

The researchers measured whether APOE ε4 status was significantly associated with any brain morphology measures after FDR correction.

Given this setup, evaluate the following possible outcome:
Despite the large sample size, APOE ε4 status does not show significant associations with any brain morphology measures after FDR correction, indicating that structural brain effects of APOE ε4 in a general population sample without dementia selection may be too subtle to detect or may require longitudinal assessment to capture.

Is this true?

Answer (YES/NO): NO